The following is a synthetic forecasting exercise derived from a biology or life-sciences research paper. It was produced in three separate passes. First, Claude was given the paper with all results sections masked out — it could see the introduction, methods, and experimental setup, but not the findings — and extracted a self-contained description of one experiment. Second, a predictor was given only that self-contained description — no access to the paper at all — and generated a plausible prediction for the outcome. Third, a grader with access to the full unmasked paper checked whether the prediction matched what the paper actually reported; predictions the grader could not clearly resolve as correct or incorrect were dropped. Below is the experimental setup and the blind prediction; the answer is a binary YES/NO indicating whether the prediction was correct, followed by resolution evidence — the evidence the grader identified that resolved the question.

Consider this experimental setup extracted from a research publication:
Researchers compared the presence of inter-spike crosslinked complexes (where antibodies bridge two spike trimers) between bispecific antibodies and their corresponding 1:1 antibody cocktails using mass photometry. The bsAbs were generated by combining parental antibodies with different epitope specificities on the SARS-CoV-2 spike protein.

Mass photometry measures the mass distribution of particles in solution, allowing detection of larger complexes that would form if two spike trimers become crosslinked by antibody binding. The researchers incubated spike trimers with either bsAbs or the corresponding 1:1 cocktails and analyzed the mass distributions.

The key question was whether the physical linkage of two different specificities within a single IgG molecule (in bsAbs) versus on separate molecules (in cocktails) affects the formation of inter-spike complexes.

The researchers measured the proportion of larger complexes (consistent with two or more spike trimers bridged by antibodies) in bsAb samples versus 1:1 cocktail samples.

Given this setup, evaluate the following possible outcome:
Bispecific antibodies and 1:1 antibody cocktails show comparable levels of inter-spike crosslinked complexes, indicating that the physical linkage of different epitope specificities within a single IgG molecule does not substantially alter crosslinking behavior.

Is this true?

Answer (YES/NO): NO